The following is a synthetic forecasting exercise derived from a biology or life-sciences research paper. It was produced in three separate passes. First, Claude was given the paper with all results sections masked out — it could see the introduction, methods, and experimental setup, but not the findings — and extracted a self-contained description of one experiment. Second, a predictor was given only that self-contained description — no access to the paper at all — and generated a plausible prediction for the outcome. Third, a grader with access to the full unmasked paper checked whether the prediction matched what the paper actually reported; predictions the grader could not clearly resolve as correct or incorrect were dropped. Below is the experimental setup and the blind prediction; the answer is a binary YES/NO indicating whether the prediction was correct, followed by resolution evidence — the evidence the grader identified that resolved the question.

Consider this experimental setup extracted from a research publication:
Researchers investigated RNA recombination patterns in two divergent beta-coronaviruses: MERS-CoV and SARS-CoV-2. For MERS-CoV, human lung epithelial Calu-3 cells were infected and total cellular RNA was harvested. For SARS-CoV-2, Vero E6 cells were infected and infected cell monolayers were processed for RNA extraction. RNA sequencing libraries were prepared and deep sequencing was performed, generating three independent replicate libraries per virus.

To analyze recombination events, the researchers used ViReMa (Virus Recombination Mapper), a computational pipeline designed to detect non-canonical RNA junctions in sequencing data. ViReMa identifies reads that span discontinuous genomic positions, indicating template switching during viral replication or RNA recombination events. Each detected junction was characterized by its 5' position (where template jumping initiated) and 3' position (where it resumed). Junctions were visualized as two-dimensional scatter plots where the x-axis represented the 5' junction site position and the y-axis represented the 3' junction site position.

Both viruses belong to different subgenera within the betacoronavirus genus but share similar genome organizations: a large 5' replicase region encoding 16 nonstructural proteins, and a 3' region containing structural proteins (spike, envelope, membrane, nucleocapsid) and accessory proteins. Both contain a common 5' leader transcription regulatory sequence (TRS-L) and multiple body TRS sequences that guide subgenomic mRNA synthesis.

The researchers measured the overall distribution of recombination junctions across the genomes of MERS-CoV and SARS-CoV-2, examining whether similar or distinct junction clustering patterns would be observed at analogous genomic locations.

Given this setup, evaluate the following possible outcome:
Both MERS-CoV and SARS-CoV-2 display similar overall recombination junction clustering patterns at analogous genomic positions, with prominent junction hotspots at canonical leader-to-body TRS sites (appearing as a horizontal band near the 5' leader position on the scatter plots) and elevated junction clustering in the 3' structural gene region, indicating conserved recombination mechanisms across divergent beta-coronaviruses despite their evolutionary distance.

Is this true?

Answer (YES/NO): YES